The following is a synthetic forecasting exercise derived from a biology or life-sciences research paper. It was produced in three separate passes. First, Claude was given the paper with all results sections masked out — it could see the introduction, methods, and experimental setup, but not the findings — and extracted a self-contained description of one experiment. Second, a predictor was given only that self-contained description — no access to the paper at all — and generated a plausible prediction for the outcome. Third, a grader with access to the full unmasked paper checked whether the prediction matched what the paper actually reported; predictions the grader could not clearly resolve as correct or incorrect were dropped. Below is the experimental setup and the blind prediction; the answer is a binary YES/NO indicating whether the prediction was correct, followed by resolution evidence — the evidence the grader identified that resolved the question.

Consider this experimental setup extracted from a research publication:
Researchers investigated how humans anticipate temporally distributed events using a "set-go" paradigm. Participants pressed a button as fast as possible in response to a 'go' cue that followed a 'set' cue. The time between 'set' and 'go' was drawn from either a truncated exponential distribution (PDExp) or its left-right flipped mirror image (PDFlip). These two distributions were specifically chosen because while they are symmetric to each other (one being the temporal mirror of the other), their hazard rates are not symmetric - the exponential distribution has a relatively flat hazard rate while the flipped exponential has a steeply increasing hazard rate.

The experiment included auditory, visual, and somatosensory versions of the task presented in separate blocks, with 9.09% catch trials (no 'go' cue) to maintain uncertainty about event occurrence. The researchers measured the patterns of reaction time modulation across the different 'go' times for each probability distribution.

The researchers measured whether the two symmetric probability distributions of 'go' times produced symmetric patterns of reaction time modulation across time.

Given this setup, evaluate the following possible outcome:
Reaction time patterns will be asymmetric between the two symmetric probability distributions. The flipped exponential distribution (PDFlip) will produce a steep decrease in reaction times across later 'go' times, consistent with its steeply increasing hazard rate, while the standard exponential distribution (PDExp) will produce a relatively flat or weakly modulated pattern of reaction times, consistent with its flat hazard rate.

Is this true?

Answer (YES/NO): NO